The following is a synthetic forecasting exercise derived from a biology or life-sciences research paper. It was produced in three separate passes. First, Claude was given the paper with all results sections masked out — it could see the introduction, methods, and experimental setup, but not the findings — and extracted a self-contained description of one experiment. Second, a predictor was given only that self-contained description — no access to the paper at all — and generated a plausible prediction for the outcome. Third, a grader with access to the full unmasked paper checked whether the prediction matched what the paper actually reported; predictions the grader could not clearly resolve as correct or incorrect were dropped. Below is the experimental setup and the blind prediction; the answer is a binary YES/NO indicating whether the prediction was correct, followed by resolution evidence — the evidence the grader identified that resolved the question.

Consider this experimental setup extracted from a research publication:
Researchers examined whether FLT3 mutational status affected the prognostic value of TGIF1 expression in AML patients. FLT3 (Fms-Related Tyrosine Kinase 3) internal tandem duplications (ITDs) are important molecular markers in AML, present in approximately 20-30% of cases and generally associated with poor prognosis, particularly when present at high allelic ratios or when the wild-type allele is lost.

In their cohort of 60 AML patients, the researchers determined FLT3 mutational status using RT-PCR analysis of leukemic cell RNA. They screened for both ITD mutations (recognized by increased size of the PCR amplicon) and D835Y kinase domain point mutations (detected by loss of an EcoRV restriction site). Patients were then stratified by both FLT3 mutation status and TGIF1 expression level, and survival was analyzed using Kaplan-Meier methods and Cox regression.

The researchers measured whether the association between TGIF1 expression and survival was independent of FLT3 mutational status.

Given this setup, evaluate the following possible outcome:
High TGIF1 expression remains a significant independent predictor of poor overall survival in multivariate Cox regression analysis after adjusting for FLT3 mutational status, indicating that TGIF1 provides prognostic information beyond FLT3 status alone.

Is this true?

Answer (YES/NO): NO